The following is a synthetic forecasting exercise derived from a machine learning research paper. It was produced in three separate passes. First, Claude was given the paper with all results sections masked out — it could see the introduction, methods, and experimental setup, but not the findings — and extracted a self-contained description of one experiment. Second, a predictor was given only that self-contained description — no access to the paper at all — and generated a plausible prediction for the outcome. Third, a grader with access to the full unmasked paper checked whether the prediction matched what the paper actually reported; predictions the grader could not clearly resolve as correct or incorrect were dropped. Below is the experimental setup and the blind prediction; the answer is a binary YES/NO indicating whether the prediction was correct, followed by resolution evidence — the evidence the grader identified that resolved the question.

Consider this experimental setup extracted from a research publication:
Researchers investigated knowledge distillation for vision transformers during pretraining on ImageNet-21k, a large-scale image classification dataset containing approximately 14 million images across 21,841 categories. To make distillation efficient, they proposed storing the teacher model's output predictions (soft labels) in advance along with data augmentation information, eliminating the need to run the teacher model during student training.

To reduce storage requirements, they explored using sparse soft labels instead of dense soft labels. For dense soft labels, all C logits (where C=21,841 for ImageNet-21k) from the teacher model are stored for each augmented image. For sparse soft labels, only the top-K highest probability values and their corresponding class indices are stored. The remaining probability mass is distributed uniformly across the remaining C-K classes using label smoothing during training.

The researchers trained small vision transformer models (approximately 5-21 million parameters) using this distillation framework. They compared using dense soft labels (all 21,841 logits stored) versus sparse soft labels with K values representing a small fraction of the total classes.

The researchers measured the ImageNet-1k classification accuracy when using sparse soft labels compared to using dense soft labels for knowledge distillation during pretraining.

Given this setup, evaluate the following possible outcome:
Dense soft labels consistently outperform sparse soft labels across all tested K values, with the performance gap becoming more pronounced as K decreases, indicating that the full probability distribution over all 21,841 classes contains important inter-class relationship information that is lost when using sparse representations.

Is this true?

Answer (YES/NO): NO